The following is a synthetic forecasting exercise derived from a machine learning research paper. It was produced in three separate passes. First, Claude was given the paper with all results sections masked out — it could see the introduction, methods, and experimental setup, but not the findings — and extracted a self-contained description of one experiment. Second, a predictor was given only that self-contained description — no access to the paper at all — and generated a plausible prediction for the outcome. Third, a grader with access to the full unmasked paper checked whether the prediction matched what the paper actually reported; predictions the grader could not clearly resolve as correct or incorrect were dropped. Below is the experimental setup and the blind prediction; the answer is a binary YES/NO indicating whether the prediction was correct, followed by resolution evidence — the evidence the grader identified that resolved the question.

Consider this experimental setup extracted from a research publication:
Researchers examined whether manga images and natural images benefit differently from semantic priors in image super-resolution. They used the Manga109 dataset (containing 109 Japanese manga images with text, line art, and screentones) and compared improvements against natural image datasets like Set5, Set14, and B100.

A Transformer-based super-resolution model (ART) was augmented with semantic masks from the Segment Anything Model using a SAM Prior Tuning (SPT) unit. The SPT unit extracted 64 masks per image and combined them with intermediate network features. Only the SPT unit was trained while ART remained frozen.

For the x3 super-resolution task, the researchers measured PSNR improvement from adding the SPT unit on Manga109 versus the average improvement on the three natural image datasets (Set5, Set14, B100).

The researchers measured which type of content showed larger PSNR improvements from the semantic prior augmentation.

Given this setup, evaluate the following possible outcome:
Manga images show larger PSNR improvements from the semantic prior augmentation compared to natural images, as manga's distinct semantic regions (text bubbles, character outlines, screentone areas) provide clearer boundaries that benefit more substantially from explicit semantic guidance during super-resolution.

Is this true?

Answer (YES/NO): YES